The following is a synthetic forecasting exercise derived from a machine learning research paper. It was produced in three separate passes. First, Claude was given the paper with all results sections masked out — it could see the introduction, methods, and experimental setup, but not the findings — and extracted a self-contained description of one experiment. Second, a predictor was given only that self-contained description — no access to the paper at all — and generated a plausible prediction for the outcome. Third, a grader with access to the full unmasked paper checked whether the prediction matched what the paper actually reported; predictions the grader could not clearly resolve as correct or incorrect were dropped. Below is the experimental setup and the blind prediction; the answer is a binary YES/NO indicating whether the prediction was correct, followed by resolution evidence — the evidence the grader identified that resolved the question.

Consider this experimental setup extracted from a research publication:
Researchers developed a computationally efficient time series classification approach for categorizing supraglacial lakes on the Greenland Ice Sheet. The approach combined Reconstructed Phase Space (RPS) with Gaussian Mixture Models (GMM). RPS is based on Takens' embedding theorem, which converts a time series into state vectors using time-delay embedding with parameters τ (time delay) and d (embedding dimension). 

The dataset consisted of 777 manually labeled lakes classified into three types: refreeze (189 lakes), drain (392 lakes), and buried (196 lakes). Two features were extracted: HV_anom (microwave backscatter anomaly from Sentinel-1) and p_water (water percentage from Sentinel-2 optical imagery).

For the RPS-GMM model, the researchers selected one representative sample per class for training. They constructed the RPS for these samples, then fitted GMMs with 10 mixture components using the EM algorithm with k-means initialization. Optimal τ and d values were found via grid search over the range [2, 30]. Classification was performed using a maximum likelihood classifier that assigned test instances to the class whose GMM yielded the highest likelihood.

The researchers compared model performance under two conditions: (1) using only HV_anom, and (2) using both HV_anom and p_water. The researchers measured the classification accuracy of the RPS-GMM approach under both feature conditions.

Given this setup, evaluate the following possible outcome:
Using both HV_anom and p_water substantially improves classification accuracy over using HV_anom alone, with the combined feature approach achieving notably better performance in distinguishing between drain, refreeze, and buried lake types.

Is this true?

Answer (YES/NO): YES